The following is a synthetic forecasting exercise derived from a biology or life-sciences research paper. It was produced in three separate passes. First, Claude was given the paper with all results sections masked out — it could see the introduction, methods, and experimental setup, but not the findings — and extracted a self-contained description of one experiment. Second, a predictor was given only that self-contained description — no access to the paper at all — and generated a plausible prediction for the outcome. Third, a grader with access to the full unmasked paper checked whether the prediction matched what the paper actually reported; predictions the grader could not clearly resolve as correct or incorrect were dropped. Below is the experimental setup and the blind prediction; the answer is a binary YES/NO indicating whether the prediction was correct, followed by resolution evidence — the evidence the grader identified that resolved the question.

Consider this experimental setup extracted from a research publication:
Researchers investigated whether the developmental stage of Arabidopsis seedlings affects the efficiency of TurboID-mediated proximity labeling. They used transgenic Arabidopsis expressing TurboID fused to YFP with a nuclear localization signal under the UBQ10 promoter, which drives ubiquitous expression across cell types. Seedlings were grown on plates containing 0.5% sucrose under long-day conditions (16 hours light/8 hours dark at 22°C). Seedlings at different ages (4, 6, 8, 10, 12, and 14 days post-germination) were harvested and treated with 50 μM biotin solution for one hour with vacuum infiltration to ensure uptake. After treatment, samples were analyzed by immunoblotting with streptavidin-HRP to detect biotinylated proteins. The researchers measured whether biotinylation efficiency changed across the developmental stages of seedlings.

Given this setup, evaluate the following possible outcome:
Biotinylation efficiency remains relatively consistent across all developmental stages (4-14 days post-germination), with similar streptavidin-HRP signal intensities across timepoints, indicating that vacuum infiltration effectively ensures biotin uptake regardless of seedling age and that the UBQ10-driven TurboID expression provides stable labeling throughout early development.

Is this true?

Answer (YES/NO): YES